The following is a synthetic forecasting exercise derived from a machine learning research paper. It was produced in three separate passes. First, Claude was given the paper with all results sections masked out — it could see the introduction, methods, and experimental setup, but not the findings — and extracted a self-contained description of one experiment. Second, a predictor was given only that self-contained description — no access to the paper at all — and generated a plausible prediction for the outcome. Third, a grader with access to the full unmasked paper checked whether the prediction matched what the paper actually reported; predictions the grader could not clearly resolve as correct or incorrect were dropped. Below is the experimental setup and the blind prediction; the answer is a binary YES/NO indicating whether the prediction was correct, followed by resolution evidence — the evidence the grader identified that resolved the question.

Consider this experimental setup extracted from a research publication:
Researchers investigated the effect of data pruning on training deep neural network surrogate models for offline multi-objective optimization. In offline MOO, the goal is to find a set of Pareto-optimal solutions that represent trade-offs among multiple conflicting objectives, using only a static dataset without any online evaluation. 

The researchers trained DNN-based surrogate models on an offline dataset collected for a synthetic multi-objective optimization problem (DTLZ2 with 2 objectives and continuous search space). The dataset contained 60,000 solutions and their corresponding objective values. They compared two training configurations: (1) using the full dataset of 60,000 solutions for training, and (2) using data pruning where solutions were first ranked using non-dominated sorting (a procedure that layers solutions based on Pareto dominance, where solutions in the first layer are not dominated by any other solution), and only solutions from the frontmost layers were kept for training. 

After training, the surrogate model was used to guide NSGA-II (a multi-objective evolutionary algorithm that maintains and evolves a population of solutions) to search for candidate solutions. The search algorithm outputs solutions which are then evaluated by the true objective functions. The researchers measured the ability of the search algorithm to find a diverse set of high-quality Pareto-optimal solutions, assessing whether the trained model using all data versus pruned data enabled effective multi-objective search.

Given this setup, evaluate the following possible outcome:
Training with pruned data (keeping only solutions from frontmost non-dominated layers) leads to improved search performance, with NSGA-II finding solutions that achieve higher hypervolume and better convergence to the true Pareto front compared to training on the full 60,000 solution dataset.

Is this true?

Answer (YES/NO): YES